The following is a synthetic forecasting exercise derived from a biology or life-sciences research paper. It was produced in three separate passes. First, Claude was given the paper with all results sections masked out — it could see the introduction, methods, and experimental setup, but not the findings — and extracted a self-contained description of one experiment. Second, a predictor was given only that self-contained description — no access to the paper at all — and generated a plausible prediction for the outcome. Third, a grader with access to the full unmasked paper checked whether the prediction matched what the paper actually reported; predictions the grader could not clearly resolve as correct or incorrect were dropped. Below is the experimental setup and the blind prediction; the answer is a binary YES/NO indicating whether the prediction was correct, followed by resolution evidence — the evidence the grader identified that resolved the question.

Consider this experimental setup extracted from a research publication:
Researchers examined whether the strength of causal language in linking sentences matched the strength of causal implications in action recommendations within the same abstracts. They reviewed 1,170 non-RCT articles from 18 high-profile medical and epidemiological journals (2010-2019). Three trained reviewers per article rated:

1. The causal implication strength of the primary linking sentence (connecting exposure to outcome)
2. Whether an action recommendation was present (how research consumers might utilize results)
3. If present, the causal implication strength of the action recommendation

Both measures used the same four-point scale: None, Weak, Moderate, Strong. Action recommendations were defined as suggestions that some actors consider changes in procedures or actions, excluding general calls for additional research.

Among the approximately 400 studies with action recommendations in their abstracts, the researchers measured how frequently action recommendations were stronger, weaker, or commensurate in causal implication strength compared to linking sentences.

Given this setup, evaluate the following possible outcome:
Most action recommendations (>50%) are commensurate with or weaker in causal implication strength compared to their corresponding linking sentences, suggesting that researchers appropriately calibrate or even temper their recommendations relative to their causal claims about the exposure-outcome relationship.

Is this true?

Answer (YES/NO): YES